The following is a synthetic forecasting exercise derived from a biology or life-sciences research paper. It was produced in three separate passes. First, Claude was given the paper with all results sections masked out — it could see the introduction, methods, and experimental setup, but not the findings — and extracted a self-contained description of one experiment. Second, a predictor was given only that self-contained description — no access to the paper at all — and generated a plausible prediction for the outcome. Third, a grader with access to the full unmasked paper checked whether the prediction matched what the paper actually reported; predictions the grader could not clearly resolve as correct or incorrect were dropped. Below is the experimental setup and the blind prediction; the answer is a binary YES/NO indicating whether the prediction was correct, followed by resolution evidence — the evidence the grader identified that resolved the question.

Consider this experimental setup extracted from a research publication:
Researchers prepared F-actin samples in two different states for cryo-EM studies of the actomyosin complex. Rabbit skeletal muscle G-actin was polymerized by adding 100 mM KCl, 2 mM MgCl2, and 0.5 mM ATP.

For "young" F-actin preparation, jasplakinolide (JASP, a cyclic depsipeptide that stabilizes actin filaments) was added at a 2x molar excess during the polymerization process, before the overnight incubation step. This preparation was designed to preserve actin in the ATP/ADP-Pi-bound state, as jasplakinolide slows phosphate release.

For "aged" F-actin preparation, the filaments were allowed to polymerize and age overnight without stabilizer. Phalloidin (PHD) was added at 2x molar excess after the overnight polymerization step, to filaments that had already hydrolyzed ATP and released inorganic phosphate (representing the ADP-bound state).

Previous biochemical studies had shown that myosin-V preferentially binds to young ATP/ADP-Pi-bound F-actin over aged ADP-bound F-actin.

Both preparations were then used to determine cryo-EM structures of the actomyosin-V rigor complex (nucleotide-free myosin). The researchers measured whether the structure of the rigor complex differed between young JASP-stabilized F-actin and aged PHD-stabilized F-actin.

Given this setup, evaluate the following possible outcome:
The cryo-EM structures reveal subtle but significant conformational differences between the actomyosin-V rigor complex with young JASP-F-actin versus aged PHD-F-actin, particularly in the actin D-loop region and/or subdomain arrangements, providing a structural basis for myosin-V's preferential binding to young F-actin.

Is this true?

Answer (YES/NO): NO